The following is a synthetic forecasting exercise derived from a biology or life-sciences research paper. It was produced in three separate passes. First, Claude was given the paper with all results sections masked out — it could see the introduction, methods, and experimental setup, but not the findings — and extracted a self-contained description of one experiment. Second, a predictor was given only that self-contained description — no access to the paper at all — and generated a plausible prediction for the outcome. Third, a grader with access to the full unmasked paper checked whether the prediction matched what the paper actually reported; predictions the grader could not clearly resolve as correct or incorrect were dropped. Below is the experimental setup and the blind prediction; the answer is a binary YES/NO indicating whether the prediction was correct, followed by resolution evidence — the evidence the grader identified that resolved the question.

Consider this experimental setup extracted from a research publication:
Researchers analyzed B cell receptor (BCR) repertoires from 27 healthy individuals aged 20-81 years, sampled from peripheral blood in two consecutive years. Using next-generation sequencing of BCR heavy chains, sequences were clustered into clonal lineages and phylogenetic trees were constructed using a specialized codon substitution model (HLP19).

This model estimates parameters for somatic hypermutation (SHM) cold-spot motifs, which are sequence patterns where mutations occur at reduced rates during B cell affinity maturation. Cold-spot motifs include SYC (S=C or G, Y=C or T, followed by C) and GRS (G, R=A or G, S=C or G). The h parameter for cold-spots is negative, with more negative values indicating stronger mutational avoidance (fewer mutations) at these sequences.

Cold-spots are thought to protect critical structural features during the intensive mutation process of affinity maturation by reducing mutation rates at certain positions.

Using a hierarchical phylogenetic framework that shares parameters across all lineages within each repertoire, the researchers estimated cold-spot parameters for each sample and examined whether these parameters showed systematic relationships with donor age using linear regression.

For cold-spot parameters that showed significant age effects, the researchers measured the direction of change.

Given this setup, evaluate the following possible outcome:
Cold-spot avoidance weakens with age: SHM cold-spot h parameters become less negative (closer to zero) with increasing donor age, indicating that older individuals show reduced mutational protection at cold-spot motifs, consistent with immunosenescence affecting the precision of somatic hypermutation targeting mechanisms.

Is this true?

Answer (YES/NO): NO